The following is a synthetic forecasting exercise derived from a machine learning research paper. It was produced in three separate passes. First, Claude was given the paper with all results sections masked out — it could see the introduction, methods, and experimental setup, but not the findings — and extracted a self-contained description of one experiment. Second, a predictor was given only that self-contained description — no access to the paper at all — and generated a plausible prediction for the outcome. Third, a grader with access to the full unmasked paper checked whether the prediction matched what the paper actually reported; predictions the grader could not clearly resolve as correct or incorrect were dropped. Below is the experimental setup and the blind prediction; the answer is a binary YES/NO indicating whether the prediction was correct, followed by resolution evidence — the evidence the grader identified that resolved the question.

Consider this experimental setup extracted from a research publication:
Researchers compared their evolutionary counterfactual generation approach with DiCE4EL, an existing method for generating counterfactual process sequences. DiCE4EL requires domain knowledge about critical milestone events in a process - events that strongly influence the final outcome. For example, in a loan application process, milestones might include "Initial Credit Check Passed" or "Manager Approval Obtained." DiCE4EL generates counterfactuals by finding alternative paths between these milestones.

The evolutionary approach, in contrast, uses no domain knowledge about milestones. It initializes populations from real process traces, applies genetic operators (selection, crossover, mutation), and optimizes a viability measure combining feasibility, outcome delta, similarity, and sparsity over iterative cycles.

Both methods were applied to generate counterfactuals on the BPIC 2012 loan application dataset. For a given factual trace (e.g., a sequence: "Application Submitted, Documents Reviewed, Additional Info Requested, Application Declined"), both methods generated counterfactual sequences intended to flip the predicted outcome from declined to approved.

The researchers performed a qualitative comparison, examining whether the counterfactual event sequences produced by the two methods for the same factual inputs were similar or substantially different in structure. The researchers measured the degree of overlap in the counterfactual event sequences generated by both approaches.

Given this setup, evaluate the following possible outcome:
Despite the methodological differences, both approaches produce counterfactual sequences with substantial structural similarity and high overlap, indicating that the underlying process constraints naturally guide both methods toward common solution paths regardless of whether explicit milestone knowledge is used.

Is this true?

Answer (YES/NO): YES